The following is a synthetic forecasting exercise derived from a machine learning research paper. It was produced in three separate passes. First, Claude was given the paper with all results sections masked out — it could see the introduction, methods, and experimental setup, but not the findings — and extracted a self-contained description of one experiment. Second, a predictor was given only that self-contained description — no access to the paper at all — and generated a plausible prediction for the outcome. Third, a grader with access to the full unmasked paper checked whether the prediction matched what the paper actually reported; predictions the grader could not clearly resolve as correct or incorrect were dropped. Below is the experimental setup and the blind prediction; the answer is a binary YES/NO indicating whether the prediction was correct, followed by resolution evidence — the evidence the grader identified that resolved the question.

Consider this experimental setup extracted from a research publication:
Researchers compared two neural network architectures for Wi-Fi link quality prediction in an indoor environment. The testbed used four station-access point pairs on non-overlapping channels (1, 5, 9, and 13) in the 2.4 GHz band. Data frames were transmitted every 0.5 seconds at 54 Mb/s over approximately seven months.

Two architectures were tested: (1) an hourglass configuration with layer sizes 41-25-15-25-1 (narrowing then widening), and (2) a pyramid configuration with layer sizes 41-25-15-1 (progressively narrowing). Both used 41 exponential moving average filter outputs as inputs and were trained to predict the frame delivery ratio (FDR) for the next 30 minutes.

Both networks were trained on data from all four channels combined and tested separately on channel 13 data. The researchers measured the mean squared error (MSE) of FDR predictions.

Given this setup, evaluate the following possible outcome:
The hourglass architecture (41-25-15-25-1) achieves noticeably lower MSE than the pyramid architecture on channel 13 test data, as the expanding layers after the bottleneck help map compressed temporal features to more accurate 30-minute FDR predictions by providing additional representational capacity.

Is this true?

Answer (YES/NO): NO